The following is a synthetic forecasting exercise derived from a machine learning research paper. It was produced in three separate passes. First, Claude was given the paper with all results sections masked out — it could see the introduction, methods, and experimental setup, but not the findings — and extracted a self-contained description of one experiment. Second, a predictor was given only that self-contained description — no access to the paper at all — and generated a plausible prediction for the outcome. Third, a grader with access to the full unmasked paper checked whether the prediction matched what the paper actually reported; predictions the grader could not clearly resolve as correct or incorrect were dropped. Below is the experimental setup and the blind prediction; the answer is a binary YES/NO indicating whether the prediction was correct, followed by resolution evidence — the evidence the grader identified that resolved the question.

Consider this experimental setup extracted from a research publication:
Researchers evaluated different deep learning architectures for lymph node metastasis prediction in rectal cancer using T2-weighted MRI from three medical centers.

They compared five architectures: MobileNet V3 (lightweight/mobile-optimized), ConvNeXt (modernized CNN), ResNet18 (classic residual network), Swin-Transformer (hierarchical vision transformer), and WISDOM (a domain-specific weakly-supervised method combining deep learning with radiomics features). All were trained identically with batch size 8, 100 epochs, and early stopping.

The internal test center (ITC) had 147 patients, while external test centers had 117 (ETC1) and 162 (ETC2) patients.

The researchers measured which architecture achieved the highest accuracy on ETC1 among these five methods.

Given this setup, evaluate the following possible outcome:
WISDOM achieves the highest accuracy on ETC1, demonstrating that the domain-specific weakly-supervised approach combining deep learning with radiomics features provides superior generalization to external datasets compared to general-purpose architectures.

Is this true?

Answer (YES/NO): YES